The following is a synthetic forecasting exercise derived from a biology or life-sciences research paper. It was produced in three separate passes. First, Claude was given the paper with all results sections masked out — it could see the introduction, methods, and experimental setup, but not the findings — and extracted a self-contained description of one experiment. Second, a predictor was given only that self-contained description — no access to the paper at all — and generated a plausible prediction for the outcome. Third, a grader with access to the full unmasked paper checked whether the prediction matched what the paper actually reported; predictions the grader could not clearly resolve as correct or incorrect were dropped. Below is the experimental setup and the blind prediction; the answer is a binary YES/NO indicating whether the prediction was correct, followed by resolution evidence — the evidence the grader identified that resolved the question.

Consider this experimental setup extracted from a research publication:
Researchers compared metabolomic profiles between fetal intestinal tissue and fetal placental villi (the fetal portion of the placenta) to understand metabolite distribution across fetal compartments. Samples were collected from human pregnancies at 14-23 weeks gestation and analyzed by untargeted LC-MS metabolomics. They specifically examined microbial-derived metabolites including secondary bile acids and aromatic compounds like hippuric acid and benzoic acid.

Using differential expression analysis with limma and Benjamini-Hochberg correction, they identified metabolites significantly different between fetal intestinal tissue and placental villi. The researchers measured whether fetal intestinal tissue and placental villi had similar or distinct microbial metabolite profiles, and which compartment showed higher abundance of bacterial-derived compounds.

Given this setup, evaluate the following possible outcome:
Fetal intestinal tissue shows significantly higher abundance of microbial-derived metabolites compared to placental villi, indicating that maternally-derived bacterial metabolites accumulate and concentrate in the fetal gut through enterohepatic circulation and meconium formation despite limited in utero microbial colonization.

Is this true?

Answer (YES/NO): NO